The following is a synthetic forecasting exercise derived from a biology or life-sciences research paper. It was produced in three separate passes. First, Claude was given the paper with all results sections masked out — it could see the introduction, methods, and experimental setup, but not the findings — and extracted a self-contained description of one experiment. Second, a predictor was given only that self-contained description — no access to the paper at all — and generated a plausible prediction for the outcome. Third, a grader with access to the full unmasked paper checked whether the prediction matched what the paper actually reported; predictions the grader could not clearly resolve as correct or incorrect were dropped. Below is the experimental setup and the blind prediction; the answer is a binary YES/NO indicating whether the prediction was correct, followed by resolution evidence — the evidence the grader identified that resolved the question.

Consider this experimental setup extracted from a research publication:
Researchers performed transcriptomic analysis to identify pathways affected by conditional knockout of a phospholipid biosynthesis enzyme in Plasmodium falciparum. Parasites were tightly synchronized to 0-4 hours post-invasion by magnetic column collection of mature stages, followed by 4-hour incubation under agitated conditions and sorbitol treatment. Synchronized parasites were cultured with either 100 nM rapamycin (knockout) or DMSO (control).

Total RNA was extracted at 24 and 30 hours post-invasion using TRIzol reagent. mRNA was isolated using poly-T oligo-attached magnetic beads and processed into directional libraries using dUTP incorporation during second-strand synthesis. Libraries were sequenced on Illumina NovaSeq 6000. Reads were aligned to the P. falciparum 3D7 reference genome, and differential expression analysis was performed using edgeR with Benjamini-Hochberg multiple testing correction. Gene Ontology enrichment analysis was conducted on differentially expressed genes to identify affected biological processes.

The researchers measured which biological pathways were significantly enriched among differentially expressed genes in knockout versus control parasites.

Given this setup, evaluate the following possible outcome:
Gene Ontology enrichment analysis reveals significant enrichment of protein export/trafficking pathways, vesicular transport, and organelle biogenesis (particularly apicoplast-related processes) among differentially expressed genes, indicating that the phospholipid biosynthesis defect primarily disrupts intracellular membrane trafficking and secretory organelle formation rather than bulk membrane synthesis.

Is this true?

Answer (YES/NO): NO